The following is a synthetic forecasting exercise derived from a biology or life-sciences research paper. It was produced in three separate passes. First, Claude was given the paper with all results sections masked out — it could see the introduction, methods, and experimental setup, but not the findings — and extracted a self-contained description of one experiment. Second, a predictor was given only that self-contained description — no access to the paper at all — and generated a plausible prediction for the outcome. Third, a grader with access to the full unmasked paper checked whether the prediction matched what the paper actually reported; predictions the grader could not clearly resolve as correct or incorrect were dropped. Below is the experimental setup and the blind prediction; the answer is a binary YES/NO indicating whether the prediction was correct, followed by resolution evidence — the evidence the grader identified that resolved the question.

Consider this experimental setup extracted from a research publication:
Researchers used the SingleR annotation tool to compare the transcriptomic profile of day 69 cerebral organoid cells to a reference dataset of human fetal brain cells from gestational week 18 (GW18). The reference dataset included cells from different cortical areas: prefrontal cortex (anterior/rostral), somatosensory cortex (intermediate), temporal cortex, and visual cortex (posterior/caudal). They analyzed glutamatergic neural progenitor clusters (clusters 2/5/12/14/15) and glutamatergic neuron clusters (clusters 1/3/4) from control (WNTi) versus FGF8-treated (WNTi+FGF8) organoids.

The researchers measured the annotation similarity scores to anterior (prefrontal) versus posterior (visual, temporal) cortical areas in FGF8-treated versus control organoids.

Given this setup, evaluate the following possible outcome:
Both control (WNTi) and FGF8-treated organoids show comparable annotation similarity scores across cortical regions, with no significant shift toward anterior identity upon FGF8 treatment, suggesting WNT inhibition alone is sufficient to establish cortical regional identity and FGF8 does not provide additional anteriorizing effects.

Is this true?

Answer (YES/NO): NO